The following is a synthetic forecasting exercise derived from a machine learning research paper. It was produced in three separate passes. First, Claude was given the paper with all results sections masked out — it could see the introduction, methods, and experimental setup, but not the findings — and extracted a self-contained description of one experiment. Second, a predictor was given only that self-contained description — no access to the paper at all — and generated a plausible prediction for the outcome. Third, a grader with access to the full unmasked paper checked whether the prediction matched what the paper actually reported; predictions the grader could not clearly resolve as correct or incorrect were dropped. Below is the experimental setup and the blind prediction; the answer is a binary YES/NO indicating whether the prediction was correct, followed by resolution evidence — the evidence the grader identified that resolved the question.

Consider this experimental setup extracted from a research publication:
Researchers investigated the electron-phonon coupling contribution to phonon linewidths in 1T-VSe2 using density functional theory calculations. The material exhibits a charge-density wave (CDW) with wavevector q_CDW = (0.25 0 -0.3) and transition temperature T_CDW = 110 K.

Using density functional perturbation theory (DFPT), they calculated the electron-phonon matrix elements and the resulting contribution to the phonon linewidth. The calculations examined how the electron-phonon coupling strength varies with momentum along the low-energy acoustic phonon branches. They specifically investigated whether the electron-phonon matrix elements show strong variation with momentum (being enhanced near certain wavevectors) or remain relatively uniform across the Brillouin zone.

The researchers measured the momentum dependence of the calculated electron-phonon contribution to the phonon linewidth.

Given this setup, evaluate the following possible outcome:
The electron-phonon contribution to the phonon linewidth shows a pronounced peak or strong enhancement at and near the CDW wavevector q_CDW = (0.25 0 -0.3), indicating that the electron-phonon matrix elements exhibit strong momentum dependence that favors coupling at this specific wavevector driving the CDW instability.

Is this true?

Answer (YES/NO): YES